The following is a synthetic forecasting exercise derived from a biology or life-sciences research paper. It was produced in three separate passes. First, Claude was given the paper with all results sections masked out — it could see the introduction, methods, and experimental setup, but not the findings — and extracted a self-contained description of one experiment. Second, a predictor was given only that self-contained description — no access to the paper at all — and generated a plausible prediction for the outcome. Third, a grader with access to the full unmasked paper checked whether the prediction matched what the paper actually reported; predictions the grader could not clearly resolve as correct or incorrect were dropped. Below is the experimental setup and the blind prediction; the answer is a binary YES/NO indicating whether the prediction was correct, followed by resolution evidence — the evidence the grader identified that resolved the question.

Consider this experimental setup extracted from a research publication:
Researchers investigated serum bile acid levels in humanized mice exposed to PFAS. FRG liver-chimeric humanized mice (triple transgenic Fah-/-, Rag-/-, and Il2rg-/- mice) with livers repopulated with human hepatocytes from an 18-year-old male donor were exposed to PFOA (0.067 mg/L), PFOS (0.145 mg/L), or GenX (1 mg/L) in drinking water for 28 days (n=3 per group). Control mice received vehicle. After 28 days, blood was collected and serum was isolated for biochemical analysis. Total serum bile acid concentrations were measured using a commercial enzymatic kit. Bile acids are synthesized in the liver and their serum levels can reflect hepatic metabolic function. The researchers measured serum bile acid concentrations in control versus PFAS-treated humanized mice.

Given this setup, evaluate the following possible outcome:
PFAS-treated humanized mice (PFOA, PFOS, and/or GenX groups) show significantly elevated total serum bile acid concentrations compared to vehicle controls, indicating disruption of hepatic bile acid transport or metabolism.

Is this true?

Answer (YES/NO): YES